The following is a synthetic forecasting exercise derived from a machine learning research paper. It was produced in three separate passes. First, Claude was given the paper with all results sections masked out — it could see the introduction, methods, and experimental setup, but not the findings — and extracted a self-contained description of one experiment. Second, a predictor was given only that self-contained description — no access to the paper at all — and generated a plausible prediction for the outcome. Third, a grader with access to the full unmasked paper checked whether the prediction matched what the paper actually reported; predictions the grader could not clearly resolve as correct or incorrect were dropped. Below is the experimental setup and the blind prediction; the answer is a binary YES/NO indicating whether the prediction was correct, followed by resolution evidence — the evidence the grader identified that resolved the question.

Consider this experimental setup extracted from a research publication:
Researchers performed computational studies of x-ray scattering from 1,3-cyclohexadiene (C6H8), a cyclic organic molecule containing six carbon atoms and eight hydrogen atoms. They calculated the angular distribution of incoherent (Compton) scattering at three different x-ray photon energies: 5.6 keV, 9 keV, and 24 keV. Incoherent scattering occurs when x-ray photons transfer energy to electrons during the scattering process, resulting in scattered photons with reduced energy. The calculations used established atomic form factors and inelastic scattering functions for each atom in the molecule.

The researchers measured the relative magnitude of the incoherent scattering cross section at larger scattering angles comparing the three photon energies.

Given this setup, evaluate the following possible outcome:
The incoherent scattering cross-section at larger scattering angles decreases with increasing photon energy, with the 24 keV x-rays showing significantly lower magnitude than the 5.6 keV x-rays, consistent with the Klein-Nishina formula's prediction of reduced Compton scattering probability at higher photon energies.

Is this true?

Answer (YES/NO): NO